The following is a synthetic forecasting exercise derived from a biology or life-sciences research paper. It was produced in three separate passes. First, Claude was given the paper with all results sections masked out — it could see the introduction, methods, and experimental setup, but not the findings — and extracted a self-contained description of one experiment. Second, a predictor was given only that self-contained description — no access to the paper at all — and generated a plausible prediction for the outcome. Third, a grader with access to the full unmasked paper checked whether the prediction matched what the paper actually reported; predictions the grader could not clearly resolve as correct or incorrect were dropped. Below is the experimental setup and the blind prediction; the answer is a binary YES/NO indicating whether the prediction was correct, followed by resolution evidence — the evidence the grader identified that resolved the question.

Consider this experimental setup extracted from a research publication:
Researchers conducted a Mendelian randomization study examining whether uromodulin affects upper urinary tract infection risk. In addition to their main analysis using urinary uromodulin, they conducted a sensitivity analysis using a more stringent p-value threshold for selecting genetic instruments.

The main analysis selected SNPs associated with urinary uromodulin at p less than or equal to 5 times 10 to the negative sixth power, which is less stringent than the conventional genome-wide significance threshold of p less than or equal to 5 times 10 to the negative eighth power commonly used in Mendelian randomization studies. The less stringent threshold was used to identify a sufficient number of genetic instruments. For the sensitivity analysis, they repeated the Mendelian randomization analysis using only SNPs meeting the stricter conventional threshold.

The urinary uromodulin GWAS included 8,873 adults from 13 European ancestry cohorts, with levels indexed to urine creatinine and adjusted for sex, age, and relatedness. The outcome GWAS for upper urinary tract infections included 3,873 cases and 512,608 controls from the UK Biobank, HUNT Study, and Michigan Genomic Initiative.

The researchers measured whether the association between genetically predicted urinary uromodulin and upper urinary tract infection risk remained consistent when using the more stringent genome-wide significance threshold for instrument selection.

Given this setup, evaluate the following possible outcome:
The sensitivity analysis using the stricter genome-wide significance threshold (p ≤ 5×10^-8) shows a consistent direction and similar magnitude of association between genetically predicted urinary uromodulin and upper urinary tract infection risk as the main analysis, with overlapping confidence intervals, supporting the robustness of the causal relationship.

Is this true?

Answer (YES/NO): YES